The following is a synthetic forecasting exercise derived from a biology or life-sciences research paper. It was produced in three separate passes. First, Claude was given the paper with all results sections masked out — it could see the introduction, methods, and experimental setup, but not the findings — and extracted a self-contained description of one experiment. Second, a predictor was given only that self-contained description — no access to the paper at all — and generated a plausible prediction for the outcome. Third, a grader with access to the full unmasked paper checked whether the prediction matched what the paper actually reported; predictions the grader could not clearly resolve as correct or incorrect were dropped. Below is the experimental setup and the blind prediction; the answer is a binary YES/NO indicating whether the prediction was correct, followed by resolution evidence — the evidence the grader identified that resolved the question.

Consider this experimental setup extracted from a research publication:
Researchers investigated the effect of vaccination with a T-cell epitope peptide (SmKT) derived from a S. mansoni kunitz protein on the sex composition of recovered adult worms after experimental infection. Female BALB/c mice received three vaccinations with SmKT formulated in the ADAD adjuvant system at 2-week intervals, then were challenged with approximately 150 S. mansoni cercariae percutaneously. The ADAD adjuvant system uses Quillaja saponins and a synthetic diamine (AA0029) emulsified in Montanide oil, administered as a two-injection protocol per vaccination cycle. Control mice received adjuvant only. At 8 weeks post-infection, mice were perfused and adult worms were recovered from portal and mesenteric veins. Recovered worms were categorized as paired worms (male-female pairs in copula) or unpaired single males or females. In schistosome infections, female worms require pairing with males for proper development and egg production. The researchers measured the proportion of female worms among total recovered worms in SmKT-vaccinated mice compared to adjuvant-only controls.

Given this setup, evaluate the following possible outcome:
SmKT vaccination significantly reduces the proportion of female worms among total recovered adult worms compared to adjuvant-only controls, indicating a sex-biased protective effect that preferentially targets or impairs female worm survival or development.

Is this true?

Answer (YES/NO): YES